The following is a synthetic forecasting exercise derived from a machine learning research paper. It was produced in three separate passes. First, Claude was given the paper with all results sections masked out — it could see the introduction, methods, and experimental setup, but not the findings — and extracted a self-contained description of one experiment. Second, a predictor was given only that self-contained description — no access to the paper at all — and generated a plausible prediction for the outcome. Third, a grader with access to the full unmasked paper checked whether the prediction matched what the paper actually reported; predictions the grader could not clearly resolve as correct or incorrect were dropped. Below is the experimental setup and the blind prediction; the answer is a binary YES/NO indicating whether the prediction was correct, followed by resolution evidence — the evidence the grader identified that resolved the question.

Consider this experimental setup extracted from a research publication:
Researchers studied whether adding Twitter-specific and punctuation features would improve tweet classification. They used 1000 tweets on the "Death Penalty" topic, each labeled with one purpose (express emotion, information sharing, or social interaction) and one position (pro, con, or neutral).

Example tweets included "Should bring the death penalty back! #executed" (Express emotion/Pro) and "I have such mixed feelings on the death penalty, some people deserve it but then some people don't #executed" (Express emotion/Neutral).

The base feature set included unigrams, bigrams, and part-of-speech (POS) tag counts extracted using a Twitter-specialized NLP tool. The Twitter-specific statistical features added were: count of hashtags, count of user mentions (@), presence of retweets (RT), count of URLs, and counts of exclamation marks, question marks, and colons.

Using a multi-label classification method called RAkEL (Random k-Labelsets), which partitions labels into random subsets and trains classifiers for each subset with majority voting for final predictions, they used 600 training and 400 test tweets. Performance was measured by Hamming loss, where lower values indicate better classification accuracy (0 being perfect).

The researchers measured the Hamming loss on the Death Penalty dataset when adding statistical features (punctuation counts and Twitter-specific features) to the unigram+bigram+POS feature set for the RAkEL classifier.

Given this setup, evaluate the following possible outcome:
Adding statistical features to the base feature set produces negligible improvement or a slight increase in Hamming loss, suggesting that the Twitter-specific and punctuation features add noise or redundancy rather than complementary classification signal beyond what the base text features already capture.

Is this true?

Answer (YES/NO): NO